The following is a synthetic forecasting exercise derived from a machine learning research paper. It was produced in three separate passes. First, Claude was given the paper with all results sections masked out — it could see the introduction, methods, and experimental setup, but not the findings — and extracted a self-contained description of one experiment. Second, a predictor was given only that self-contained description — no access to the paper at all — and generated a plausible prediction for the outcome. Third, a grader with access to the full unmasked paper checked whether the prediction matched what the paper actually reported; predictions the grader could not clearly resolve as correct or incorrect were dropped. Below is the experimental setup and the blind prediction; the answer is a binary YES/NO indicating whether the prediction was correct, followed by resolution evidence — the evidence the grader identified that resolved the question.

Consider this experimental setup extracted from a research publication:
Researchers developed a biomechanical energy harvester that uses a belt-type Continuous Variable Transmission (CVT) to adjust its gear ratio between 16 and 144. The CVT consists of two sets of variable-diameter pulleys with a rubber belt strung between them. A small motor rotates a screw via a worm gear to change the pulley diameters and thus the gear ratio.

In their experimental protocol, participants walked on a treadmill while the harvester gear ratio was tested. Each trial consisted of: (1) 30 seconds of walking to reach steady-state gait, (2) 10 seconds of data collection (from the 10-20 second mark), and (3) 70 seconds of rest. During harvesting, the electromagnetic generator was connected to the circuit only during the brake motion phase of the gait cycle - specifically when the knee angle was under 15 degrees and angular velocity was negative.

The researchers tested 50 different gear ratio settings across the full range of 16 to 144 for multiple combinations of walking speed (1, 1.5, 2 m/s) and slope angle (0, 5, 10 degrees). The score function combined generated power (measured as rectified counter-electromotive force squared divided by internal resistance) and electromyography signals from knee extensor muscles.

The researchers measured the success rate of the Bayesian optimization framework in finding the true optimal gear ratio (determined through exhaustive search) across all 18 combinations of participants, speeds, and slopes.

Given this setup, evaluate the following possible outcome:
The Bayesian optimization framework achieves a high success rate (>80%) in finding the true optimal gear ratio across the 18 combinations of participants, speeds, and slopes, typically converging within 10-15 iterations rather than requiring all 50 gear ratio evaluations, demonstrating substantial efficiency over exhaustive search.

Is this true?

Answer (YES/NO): YES